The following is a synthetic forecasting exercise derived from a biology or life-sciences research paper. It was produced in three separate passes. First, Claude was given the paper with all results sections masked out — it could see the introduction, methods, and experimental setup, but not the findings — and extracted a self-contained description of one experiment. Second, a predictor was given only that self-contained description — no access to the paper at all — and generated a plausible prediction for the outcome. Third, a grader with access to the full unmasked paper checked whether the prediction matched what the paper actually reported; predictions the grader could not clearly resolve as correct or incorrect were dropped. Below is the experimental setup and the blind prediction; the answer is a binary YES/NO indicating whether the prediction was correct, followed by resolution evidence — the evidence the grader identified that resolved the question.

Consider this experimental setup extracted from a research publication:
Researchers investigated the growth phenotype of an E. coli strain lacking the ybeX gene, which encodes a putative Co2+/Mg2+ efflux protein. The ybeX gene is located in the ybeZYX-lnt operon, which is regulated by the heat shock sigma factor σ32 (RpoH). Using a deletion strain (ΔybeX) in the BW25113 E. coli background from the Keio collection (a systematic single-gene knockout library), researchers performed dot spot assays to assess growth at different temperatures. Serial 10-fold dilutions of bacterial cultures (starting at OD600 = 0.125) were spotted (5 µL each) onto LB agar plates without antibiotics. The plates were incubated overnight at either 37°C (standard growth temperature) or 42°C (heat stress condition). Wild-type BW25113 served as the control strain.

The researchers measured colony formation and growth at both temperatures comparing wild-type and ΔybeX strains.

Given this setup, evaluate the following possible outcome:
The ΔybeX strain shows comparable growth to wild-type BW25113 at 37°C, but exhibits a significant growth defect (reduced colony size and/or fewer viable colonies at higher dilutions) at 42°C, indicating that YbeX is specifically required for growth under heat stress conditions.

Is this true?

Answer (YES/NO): YES